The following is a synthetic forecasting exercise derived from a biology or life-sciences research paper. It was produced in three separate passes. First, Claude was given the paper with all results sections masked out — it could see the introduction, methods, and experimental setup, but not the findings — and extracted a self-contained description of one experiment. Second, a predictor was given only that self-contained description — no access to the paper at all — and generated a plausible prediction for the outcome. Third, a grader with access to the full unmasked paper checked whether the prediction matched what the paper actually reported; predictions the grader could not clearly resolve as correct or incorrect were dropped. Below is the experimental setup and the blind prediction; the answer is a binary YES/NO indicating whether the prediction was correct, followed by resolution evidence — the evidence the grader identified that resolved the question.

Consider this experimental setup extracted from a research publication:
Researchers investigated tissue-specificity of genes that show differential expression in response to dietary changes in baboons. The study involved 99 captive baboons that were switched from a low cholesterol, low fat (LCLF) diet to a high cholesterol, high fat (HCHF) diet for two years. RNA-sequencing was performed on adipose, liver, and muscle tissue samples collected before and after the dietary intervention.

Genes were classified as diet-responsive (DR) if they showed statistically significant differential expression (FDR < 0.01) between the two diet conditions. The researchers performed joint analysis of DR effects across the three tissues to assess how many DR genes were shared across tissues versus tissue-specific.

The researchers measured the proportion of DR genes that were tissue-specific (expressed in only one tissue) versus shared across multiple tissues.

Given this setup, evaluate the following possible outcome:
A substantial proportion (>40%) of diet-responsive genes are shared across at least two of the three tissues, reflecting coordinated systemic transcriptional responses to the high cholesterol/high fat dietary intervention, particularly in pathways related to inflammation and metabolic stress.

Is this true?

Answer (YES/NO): NO